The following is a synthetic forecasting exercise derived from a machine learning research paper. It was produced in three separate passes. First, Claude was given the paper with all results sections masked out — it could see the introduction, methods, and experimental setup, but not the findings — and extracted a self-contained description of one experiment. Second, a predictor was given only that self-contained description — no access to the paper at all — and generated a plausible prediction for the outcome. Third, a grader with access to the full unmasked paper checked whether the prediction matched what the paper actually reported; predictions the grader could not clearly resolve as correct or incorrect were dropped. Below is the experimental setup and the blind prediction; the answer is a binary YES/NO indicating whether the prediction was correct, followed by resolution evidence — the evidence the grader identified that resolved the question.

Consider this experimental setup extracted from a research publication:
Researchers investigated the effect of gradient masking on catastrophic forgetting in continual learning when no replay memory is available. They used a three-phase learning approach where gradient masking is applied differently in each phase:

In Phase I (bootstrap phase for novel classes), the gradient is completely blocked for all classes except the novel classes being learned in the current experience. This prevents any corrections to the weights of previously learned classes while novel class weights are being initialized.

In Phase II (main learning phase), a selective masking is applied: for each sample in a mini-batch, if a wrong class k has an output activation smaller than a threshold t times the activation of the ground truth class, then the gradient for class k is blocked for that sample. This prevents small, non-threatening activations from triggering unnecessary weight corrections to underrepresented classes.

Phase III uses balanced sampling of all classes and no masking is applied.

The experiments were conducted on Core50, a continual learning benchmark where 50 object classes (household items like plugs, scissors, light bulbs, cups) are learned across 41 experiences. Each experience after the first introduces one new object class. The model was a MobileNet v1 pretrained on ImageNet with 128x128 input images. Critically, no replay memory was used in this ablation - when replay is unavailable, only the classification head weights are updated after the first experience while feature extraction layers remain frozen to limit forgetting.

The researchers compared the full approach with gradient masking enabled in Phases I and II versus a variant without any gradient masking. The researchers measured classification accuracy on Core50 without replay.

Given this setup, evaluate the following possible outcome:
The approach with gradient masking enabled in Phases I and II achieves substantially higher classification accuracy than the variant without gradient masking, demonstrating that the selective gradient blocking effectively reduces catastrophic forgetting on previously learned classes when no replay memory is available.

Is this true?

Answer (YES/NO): YES